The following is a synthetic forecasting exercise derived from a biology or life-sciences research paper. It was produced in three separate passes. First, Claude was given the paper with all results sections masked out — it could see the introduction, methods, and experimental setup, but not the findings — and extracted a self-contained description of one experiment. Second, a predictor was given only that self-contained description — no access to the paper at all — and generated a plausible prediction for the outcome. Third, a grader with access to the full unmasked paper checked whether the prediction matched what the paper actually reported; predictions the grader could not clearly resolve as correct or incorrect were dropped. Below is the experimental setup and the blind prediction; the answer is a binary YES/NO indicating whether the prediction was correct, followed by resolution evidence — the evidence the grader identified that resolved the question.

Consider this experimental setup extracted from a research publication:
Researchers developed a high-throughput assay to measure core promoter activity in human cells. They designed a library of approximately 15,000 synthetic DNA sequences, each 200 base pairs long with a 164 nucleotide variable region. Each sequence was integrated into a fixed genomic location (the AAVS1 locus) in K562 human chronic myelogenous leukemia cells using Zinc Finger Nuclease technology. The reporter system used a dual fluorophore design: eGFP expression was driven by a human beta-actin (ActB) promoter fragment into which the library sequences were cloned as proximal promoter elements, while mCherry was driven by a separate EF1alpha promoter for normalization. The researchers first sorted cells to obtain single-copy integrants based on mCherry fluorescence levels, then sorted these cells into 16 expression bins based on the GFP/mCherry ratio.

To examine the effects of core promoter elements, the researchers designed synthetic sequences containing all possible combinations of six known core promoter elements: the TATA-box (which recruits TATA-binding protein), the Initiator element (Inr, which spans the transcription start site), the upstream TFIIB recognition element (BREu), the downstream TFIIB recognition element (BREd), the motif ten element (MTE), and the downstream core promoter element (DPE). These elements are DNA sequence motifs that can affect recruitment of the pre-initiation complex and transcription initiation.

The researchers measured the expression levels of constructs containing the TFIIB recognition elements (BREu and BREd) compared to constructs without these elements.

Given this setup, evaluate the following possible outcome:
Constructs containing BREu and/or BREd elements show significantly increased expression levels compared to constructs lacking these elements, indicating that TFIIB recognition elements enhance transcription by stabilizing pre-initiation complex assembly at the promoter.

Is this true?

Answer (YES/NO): NO